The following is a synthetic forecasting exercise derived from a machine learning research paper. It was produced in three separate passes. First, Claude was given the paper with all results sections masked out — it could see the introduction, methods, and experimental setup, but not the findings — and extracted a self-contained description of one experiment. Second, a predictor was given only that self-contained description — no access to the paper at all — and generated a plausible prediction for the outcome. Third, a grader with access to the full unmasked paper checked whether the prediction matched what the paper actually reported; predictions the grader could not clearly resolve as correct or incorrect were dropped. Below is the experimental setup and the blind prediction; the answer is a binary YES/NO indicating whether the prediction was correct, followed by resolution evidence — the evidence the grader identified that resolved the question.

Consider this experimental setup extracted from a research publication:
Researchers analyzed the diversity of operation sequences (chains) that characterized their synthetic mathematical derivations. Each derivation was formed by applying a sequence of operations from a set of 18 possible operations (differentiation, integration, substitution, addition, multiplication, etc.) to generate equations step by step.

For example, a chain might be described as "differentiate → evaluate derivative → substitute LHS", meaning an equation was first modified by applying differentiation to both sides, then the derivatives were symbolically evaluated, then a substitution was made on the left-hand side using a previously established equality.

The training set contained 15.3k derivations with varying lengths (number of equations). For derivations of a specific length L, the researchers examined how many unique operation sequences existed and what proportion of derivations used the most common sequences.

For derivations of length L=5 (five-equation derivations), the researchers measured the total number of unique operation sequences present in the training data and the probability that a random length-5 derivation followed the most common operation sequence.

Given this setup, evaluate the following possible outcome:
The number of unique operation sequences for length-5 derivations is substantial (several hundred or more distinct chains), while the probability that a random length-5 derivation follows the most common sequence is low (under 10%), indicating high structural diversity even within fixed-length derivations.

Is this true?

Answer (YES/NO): YES